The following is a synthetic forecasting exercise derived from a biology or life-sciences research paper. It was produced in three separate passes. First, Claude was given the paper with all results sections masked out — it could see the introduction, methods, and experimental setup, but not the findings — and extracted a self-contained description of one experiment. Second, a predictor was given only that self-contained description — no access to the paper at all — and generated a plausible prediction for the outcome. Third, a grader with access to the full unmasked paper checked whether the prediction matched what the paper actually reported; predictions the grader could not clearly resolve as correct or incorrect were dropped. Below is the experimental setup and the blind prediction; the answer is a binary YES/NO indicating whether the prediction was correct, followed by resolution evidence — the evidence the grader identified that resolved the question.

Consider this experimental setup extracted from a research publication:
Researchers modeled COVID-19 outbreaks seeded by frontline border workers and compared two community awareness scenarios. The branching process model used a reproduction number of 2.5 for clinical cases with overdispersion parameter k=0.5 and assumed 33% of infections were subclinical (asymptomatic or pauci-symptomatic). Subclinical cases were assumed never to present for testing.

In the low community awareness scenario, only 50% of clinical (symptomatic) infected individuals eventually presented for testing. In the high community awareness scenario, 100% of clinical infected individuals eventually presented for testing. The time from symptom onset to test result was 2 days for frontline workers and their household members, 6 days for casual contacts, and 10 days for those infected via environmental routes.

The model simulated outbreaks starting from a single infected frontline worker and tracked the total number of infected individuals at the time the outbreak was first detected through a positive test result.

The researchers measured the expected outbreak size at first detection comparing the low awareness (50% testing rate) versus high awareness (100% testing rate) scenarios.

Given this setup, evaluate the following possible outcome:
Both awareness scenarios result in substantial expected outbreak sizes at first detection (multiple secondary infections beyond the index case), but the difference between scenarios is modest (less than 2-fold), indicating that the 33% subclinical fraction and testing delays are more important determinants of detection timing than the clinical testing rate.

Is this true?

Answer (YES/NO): NO